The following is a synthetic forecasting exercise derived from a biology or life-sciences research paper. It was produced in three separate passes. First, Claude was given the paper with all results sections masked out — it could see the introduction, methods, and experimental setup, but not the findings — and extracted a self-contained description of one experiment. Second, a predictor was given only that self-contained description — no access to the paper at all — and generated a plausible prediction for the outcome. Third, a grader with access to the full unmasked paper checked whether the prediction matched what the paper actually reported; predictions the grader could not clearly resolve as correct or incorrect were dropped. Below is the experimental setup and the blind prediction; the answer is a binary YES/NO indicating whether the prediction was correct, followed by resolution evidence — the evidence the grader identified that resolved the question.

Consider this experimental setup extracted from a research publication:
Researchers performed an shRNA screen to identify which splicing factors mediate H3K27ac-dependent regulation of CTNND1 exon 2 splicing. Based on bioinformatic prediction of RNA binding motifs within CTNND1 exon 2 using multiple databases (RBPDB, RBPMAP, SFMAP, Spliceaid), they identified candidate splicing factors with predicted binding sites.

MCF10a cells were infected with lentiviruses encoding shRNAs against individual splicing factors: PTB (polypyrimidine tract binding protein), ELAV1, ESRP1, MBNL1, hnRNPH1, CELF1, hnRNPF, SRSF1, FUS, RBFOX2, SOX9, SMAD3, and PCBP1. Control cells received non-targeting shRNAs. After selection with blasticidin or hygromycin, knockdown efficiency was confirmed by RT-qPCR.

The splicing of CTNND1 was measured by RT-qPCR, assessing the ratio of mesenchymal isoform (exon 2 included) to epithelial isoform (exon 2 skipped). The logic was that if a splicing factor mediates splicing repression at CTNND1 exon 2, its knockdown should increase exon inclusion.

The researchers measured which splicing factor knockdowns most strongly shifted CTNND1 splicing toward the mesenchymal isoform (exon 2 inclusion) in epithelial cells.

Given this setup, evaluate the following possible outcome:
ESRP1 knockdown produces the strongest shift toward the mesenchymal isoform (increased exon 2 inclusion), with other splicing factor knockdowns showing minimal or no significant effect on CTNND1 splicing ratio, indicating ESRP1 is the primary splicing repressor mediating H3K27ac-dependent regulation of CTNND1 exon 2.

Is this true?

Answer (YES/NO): NO